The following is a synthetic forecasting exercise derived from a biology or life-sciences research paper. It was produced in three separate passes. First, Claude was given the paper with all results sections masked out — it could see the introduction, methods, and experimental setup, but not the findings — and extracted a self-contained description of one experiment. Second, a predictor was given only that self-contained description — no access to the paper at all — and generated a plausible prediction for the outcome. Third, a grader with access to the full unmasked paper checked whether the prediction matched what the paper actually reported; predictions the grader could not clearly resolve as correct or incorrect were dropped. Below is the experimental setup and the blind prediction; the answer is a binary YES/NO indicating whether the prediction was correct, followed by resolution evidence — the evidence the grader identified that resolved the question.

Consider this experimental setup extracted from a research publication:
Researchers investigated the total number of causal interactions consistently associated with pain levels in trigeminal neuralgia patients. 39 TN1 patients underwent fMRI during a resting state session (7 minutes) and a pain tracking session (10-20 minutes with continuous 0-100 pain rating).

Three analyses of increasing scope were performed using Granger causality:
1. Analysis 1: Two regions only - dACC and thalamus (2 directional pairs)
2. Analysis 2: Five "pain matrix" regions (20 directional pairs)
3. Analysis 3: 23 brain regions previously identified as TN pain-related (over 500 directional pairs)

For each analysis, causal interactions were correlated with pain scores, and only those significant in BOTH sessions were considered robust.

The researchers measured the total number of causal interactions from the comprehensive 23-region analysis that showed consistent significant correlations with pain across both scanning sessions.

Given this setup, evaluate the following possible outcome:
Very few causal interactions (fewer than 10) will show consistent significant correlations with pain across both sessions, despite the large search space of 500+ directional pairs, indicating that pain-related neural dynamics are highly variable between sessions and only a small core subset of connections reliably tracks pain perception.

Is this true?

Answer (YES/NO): YES